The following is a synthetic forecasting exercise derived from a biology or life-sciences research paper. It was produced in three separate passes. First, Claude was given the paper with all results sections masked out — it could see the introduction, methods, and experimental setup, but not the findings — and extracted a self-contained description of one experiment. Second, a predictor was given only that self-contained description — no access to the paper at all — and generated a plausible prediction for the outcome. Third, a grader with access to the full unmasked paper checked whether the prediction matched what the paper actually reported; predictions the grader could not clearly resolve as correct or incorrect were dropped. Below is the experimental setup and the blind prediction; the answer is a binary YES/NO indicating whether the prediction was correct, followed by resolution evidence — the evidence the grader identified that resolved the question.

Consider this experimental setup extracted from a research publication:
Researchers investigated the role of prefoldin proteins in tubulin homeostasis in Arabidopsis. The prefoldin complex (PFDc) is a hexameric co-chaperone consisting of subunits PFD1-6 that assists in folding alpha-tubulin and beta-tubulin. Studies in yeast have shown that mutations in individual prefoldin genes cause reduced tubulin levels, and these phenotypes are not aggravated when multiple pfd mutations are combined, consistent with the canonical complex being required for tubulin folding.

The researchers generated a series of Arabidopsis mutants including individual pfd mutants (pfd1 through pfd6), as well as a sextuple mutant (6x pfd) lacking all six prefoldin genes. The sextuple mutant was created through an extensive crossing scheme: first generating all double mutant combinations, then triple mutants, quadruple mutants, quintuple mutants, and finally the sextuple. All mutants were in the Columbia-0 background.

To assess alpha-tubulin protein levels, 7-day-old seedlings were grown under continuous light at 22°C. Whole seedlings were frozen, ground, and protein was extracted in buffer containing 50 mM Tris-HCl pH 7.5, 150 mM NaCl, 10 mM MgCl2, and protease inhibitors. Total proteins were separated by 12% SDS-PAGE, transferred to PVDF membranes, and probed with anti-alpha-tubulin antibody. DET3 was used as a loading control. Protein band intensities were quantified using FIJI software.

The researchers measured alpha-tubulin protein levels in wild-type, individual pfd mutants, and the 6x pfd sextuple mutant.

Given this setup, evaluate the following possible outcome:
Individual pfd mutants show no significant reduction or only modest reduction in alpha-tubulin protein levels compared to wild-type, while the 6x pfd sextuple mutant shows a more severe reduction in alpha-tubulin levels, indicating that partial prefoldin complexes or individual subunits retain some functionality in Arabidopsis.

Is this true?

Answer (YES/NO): NO